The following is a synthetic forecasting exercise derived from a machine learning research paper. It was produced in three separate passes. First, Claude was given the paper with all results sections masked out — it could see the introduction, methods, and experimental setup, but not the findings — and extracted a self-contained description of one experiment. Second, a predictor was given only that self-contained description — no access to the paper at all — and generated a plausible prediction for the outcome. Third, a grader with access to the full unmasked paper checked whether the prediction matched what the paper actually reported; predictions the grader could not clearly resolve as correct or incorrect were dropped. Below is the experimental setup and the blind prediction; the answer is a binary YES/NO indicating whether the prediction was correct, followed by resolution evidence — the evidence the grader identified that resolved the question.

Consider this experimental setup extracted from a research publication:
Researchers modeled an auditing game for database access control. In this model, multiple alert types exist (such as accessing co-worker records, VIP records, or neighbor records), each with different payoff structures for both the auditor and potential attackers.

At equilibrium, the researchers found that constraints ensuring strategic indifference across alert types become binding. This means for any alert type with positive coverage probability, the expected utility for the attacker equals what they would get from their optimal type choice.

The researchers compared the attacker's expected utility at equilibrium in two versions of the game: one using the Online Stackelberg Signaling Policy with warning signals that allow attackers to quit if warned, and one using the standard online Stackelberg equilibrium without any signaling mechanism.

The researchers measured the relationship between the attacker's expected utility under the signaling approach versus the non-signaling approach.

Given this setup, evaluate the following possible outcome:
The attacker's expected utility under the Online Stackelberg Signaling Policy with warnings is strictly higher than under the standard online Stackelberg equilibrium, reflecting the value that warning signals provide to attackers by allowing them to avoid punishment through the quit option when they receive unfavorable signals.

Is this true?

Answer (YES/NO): NO